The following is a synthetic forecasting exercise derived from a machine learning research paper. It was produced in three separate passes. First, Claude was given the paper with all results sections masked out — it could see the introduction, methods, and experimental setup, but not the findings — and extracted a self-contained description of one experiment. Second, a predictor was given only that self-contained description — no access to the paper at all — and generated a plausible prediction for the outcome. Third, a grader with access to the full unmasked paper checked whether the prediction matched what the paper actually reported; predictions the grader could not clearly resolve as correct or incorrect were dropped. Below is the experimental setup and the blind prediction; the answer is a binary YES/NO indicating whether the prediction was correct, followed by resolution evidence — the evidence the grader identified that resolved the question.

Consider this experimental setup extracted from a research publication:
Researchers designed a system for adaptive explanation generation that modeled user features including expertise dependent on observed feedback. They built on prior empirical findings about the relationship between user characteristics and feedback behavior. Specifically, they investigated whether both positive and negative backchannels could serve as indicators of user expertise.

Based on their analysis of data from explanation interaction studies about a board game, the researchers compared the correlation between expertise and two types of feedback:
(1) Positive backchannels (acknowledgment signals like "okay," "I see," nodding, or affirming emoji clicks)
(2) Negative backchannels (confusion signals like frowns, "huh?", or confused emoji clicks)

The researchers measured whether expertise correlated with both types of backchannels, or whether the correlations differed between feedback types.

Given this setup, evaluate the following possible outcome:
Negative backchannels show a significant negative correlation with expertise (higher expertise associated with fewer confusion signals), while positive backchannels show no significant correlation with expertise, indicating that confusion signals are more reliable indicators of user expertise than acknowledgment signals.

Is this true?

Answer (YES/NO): NO